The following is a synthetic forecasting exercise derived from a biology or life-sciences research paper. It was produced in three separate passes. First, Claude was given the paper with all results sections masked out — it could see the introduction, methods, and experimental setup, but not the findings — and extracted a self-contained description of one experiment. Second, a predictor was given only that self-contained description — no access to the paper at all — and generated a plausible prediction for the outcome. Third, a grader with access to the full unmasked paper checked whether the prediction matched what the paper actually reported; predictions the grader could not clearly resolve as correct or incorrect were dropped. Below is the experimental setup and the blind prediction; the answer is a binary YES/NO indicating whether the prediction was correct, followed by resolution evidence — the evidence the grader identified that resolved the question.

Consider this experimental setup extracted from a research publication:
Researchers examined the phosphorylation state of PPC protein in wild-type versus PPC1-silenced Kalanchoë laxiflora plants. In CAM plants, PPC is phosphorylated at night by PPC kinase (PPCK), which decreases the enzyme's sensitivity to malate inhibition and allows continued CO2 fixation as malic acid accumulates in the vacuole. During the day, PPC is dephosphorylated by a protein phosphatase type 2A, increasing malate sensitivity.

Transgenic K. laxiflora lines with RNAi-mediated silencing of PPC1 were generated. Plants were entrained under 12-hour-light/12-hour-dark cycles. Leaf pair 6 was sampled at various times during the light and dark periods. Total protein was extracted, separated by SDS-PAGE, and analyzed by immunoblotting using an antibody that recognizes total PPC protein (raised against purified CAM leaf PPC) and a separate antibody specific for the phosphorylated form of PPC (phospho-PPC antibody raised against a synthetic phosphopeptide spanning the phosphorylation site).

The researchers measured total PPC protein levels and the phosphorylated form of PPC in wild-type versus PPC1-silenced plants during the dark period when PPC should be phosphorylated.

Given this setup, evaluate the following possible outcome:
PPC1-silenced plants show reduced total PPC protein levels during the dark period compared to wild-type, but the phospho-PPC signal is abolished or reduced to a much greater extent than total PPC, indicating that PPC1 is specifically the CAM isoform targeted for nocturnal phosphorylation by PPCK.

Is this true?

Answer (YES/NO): NO